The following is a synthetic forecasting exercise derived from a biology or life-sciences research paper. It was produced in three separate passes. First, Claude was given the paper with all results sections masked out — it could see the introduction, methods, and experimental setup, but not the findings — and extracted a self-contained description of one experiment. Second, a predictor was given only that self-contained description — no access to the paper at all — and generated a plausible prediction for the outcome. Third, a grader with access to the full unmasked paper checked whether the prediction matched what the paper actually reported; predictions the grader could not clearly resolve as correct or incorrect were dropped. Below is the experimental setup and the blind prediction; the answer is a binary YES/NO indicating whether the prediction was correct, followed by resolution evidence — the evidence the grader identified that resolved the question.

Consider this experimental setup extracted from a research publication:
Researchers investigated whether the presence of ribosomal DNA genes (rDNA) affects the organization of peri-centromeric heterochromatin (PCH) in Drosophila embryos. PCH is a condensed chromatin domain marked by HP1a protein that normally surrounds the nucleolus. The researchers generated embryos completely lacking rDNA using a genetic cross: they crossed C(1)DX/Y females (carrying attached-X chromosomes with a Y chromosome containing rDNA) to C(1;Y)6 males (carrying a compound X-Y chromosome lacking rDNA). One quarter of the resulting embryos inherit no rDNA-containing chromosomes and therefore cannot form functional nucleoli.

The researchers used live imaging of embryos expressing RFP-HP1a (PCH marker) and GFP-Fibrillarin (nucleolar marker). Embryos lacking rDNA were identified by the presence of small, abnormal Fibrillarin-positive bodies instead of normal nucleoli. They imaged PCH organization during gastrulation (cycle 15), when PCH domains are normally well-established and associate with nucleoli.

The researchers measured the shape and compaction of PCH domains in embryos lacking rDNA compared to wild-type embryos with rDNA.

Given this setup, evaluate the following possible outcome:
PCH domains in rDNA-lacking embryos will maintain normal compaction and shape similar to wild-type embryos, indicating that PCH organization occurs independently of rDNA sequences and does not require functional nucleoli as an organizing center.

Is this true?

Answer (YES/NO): NO